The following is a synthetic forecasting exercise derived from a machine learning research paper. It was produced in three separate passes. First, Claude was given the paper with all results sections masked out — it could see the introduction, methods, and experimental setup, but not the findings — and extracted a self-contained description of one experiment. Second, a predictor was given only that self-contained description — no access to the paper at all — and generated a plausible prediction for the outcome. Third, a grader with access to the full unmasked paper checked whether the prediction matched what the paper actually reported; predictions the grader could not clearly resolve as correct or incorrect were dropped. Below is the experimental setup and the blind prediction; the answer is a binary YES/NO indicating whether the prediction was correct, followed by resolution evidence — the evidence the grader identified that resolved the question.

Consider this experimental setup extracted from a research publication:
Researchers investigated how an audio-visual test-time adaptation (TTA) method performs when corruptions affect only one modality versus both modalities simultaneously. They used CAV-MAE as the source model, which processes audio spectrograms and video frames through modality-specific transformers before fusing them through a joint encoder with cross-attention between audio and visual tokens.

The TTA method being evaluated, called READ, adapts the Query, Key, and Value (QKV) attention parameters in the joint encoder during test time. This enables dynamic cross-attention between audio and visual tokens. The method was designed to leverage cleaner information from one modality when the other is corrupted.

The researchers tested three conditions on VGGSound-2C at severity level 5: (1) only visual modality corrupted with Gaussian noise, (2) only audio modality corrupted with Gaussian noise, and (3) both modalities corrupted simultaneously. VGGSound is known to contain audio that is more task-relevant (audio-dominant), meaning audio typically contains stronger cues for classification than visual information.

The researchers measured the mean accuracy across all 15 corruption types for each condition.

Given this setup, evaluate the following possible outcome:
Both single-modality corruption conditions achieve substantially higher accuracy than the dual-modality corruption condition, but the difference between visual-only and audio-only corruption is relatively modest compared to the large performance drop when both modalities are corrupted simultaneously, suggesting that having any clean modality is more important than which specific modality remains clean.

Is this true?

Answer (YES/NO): YES